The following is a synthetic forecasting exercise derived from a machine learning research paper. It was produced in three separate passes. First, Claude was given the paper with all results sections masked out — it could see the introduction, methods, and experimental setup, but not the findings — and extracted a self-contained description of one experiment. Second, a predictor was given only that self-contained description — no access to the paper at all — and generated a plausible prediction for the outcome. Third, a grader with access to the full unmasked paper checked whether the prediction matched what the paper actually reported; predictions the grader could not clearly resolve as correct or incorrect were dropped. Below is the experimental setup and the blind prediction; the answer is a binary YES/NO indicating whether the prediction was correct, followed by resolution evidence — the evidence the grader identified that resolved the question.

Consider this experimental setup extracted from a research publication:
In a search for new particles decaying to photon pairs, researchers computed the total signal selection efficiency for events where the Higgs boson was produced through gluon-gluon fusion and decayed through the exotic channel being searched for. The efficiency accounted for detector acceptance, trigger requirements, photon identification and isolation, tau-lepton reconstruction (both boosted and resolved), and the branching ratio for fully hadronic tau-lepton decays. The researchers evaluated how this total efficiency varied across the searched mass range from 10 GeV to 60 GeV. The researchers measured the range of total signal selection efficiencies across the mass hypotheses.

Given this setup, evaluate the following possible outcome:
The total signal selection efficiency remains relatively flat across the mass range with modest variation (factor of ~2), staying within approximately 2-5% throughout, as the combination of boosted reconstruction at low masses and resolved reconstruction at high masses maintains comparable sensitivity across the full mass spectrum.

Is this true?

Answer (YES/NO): NO